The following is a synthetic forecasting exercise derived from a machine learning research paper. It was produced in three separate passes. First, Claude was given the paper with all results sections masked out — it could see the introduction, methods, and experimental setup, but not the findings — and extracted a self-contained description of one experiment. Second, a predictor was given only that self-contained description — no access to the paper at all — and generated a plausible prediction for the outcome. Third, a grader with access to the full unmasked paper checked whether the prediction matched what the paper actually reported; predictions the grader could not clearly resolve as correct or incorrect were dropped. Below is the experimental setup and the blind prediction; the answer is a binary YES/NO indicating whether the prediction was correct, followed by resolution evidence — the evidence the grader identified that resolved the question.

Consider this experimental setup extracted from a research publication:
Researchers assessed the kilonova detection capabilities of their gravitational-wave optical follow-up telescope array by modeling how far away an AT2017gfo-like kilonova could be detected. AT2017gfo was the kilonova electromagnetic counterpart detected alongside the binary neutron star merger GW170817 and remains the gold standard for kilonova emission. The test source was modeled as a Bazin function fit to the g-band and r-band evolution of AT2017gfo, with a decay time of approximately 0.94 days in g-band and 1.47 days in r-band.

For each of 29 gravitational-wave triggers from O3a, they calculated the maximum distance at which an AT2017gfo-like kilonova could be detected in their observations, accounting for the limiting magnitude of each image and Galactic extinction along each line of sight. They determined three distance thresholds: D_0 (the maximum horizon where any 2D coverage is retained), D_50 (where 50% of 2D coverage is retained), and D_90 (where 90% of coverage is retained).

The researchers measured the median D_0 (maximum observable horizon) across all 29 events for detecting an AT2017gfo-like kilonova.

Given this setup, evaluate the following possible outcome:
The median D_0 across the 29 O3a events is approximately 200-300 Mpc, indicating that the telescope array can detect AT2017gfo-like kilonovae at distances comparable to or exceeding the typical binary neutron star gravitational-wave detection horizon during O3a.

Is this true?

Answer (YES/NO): NO